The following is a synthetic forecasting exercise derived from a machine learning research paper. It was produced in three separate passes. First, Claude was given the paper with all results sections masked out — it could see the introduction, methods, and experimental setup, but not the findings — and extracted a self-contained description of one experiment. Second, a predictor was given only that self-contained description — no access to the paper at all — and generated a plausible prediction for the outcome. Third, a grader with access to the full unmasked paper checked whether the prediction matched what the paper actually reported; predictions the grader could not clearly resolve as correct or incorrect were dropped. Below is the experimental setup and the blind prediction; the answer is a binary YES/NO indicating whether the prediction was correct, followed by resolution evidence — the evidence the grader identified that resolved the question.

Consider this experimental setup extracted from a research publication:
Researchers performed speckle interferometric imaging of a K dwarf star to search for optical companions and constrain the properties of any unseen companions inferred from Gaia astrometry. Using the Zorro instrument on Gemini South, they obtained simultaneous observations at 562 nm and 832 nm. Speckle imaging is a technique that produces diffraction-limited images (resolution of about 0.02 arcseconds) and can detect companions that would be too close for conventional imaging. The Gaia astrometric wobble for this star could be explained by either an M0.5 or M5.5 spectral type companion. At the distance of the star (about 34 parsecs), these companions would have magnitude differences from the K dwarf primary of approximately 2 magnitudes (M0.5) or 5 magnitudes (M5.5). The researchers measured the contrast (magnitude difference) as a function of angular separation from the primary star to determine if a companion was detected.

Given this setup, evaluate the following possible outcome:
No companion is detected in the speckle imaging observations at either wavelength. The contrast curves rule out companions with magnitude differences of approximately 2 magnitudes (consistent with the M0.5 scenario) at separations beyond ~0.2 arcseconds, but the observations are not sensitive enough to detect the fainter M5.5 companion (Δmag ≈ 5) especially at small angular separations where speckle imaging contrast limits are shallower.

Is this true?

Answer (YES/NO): YES